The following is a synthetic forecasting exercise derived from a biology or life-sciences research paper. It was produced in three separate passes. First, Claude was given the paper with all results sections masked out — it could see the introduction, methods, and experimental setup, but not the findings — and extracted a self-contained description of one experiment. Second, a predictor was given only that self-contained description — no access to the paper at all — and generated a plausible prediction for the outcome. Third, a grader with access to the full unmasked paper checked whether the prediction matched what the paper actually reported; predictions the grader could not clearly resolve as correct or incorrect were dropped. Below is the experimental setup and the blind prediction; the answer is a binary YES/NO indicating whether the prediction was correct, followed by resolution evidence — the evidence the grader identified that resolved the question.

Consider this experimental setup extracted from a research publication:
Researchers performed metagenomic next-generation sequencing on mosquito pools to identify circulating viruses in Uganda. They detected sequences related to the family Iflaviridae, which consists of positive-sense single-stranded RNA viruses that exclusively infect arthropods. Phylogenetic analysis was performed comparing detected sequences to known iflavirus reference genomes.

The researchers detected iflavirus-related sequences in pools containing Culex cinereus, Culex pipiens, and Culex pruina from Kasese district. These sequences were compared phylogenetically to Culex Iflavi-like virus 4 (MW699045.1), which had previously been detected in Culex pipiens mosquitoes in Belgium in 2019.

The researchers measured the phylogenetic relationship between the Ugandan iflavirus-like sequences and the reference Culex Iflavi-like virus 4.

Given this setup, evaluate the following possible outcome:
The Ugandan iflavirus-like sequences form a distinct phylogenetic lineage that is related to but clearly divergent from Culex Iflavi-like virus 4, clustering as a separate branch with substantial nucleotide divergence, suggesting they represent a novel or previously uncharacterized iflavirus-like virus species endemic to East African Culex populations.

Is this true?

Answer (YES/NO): NO